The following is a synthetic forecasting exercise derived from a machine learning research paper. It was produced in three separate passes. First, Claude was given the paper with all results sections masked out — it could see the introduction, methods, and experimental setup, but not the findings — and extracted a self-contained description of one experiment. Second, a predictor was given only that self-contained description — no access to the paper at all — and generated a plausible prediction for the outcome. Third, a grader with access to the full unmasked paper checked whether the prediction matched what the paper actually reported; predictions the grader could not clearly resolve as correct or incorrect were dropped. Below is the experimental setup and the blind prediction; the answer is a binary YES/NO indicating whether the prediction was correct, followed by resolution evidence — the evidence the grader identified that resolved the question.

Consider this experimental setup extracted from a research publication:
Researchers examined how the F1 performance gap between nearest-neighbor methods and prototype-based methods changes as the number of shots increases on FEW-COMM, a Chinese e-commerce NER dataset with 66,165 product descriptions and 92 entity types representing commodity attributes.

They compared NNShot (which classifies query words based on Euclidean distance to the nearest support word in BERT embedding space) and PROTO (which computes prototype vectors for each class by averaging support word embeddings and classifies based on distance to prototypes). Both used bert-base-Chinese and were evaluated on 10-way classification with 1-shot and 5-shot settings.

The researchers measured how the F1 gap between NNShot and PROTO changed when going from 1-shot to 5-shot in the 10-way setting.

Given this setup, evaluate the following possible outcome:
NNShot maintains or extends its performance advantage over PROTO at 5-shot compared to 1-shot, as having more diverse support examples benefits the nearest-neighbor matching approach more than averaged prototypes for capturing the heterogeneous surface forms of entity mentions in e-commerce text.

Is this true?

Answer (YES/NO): YES